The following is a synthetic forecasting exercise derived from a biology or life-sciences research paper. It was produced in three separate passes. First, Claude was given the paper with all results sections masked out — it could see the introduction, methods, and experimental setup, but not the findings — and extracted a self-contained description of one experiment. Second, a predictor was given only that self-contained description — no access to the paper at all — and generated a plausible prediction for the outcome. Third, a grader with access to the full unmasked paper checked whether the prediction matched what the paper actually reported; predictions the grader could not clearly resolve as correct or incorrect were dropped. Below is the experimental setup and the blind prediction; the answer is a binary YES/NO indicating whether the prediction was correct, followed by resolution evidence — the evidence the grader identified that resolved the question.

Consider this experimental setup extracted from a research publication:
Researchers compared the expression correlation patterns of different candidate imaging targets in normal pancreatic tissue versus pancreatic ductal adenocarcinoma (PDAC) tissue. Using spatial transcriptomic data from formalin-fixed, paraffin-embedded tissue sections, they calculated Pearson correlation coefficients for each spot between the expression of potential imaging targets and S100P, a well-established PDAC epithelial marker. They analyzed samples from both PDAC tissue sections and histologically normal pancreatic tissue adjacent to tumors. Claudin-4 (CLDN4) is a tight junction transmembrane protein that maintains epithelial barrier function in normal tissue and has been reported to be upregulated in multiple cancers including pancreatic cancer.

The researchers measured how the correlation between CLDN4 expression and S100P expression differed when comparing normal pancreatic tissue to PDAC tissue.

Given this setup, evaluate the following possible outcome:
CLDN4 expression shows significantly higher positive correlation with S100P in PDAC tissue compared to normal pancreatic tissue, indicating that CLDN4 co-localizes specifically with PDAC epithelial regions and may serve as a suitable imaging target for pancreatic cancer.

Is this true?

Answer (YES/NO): YES